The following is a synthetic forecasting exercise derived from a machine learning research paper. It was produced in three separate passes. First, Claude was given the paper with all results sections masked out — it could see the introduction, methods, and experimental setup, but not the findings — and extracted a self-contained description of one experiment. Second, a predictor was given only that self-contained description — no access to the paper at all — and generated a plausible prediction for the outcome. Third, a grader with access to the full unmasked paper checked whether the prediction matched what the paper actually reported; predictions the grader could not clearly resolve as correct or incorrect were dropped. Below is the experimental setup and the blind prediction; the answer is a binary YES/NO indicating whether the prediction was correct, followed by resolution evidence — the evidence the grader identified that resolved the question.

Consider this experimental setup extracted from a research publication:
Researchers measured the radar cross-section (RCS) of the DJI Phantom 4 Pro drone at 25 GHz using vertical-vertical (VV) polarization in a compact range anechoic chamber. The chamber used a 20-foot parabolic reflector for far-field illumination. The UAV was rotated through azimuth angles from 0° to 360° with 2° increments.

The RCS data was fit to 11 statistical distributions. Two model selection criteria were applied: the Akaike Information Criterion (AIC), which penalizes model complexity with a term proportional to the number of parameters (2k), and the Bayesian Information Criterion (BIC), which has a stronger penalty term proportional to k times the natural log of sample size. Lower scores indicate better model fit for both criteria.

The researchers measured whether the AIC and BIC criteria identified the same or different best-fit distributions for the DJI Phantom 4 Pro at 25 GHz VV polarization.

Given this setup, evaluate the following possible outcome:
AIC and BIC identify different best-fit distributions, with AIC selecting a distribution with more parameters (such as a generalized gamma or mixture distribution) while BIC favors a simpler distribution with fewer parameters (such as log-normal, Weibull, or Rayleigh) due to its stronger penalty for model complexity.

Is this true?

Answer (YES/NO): YES